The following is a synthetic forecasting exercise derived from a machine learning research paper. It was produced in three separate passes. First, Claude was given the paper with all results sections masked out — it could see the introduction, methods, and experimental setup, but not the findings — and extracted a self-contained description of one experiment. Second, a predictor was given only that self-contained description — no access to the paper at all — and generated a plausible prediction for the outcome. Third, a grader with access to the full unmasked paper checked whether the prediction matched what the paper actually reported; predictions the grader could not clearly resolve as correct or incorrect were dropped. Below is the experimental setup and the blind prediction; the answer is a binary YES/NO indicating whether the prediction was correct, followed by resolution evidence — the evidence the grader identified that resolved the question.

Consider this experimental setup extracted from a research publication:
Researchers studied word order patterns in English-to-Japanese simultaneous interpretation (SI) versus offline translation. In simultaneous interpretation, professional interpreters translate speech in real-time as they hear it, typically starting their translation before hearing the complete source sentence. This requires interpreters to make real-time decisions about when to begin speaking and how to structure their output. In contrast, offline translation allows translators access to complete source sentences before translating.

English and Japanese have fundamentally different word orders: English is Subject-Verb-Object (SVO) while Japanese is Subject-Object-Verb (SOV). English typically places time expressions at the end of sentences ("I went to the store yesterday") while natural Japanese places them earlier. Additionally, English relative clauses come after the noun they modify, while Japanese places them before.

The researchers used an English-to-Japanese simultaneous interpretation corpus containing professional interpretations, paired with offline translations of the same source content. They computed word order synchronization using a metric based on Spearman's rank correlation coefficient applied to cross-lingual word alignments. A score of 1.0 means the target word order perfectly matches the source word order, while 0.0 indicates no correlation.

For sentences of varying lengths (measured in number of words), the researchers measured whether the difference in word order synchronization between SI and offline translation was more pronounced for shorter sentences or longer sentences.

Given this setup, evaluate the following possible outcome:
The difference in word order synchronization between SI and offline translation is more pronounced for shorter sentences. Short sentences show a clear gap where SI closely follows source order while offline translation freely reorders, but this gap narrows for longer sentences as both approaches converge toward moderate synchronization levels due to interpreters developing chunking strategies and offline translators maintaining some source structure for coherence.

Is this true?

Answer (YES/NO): NO